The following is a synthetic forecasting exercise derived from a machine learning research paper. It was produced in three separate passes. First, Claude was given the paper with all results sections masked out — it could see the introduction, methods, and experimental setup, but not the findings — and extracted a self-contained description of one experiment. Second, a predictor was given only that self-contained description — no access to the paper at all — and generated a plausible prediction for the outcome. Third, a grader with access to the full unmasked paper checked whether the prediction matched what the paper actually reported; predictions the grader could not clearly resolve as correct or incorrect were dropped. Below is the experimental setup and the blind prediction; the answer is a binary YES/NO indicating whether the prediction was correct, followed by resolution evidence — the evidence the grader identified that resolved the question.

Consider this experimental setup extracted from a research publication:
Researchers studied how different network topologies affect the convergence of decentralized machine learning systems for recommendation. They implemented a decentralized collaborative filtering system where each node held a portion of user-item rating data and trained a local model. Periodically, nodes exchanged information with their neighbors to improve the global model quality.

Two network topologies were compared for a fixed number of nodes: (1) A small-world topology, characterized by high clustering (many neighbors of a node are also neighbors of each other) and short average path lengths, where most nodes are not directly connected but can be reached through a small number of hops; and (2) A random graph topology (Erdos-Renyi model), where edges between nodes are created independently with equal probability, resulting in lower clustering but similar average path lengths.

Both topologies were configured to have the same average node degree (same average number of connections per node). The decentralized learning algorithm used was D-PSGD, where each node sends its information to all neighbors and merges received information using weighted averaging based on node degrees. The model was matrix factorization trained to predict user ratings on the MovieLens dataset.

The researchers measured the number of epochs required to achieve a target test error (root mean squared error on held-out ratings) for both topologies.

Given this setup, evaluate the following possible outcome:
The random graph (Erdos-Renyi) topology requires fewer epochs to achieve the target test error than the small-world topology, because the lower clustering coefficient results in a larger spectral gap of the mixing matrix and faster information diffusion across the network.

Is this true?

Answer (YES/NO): NO